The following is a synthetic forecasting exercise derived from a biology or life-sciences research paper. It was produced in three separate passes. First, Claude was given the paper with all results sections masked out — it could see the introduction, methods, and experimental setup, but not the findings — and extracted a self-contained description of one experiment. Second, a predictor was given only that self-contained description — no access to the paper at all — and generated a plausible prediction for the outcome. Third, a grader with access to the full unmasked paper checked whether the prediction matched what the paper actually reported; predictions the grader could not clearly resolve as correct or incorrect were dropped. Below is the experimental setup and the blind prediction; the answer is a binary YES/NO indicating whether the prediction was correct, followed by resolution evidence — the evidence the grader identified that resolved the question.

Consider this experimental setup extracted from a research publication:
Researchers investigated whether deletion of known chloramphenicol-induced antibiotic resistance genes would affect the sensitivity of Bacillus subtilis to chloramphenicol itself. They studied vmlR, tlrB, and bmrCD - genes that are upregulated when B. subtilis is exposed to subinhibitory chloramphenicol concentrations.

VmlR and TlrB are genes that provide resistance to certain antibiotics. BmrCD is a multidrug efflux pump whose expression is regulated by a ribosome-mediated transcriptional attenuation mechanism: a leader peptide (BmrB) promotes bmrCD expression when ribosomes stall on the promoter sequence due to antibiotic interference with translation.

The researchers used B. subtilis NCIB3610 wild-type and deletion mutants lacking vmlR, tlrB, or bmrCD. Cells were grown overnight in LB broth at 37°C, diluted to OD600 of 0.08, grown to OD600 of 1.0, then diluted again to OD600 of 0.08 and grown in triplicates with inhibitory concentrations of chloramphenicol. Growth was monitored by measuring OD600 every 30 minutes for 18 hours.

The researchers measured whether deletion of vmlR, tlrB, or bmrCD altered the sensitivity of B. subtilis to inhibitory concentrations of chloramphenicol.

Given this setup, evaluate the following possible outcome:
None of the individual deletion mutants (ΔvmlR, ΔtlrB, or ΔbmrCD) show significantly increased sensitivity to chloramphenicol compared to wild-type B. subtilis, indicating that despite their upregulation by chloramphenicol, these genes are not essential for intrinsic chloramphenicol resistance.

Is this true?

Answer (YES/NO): YES